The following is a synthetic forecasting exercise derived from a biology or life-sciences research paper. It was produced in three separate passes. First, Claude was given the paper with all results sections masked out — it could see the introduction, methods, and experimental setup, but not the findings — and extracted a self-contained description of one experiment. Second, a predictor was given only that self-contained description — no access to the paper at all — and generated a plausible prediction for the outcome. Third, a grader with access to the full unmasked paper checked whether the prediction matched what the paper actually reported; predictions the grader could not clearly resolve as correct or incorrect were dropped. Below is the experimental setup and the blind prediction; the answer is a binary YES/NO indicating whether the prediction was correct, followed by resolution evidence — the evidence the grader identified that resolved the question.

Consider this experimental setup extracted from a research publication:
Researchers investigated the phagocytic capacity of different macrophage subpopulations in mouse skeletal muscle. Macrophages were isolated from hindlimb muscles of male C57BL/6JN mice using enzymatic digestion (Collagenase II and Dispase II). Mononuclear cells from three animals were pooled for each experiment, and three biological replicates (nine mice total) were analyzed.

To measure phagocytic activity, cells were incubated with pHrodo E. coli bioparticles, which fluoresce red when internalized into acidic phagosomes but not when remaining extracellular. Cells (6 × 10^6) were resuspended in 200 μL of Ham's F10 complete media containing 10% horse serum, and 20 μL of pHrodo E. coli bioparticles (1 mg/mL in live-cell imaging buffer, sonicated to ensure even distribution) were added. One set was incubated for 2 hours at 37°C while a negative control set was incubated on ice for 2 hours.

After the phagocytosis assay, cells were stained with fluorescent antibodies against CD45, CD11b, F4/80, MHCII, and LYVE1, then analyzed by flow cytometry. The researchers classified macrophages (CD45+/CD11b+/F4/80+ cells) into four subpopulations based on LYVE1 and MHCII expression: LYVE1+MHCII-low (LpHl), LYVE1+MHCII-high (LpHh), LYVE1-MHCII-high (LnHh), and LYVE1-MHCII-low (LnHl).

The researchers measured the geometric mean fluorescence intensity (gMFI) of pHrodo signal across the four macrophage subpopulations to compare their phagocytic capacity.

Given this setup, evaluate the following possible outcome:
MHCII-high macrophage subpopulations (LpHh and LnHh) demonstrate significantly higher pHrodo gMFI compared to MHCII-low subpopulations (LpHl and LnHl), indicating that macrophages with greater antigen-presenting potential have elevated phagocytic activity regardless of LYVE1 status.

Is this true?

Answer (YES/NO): NO